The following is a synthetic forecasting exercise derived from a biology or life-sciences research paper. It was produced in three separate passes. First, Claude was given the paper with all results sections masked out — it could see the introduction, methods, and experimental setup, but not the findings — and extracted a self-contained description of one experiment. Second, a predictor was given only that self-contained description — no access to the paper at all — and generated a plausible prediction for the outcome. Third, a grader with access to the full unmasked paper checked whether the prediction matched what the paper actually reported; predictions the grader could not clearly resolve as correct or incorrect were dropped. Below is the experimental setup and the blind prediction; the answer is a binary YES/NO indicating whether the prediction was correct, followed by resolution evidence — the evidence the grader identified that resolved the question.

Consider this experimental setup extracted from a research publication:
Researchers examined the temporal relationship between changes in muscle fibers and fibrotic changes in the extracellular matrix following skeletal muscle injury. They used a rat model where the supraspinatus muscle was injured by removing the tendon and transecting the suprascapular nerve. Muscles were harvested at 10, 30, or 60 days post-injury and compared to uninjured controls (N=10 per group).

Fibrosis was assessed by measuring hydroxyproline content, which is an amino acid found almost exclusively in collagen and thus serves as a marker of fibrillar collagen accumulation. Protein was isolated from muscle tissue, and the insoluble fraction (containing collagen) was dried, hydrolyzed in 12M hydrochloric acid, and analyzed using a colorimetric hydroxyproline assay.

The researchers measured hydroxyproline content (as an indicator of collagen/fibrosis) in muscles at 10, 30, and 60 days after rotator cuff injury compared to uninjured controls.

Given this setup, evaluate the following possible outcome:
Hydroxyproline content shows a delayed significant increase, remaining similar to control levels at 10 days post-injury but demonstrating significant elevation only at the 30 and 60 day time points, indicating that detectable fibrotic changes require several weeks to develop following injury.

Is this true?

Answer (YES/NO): YES